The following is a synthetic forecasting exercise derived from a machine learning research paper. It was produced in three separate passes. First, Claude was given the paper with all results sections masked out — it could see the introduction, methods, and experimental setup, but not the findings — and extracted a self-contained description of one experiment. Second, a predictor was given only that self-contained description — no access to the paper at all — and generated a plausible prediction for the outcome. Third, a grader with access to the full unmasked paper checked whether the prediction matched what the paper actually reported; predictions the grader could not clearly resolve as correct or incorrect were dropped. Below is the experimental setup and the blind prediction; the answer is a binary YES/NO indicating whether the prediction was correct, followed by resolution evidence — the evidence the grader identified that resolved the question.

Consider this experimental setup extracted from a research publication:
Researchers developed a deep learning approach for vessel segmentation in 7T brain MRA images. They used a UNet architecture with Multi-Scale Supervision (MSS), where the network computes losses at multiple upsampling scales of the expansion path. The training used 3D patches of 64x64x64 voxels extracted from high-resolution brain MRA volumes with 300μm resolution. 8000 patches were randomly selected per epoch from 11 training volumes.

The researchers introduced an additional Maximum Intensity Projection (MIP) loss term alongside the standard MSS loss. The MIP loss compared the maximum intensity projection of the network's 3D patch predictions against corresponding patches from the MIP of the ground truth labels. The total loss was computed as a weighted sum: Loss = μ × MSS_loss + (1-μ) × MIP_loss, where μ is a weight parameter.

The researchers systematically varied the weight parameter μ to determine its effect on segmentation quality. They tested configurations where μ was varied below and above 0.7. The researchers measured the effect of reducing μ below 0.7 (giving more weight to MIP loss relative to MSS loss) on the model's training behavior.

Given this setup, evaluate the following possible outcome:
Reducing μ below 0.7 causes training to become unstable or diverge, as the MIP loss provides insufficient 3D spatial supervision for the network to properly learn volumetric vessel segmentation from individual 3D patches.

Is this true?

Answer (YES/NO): NO